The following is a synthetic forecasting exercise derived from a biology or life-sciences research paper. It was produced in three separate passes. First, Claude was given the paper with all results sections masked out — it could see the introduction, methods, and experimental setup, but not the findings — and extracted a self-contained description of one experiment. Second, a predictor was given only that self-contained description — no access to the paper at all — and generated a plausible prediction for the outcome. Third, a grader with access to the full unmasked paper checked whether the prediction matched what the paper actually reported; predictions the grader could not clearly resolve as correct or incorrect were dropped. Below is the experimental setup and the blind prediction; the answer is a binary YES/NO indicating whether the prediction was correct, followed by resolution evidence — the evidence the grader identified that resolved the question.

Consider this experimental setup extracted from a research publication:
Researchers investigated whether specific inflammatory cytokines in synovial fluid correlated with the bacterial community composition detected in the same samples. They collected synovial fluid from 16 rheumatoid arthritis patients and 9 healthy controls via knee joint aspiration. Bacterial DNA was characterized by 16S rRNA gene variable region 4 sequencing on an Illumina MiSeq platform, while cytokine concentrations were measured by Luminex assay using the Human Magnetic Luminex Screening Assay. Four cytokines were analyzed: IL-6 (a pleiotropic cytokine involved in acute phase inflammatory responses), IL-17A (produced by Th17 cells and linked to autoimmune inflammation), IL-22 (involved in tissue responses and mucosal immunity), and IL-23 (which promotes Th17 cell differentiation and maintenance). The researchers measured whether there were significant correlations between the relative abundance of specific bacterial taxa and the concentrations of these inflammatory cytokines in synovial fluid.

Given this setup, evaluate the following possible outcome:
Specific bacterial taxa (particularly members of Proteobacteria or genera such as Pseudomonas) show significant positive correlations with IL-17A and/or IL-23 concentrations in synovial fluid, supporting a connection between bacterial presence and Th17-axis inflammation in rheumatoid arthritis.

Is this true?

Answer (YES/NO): NO